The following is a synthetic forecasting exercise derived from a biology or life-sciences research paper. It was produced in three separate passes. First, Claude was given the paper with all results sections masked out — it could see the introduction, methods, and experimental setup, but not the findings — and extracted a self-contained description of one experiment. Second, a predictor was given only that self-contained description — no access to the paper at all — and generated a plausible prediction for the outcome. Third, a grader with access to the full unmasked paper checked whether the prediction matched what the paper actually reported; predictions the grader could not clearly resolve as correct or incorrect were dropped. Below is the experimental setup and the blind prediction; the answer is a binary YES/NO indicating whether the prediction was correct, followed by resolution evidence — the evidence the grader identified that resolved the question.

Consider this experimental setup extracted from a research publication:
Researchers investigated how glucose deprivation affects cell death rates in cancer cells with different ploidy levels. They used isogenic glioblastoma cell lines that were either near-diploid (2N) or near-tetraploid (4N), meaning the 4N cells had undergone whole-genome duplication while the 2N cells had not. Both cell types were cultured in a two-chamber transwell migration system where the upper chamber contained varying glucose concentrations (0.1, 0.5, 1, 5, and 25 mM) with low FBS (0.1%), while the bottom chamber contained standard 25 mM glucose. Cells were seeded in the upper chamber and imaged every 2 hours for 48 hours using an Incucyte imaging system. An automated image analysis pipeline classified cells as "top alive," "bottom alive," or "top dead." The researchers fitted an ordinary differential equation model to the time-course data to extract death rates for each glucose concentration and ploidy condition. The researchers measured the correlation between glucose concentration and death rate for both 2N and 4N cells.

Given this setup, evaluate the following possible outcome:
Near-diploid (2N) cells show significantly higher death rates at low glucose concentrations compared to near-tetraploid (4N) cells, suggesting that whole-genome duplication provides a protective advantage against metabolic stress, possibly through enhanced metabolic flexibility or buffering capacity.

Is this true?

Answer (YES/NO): NO